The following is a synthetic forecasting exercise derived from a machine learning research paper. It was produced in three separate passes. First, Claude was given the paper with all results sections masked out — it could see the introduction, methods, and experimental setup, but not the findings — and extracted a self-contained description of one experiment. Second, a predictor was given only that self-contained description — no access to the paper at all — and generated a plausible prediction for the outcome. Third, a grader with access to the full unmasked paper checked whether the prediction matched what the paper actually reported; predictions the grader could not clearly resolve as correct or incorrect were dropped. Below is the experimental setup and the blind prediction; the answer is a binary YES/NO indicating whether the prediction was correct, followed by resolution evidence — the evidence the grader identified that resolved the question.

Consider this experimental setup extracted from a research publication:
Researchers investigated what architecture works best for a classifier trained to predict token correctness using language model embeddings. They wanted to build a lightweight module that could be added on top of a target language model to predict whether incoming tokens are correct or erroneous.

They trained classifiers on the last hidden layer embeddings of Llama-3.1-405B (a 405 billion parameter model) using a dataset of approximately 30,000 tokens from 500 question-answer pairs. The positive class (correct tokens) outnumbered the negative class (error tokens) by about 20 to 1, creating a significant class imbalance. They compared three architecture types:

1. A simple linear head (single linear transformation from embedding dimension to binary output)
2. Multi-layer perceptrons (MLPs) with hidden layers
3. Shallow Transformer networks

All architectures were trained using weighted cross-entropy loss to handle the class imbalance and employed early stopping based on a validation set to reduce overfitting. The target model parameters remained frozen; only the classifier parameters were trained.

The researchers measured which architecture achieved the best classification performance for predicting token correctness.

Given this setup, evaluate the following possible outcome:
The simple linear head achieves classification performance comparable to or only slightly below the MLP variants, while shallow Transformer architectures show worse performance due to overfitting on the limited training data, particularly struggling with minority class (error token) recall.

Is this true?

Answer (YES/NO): NO